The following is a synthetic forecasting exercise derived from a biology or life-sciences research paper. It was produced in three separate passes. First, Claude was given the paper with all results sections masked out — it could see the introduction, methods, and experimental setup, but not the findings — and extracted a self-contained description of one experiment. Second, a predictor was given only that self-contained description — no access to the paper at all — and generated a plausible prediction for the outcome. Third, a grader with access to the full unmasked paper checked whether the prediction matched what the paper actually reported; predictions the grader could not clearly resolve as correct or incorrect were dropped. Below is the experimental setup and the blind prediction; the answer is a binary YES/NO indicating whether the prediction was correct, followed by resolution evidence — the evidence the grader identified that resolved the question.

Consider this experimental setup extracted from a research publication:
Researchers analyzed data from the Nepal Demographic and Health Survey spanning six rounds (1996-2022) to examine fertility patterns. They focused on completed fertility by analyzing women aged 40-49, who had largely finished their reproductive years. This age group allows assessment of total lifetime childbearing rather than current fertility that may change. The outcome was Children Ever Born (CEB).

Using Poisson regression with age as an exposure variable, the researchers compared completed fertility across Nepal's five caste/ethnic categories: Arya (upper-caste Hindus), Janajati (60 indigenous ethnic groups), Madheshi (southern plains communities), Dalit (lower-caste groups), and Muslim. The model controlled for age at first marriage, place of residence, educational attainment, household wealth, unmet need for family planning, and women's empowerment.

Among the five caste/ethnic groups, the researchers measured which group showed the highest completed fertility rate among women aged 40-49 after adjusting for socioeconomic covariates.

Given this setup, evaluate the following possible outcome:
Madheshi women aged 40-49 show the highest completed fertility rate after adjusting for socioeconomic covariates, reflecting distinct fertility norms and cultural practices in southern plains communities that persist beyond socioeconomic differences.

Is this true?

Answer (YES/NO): NO